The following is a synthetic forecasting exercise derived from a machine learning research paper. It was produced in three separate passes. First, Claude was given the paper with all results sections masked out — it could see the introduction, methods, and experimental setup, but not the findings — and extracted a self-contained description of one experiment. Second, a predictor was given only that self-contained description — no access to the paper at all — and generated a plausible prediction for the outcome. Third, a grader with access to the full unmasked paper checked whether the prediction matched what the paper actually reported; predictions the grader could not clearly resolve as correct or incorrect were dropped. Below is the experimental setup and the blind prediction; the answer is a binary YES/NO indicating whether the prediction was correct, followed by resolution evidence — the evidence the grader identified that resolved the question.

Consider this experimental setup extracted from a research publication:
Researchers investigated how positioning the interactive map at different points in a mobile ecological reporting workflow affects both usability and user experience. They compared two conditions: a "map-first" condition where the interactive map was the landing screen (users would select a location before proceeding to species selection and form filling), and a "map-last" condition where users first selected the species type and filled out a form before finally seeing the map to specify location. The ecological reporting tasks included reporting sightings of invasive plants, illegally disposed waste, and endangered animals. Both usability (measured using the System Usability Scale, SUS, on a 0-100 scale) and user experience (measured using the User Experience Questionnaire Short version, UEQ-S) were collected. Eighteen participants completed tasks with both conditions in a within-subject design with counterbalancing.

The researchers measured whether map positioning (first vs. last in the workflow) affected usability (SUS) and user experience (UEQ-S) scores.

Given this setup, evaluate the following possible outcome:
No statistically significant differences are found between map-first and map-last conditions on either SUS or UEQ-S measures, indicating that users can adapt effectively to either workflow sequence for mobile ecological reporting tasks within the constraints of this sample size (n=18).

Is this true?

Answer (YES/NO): NO